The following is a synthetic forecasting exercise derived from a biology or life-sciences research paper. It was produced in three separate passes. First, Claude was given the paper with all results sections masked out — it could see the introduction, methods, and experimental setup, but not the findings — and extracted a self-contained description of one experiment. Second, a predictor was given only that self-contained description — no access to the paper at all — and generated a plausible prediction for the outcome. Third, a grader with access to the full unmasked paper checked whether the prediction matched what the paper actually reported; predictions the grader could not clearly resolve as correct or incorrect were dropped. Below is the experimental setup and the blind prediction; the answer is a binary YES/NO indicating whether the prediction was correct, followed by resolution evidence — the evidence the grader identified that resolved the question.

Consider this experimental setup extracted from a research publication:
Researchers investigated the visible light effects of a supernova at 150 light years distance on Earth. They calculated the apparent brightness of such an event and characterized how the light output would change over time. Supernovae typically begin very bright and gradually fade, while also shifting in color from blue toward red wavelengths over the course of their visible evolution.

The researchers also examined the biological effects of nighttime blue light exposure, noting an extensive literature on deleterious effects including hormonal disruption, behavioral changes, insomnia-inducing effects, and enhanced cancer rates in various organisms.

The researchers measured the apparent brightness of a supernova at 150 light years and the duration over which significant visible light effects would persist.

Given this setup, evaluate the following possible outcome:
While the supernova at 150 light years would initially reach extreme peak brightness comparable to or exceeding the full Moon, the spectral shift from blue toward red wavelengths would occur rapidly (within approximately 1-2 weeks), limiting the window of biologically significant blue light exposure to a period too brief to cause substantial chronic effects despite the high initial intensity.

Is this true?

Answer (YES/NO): NO